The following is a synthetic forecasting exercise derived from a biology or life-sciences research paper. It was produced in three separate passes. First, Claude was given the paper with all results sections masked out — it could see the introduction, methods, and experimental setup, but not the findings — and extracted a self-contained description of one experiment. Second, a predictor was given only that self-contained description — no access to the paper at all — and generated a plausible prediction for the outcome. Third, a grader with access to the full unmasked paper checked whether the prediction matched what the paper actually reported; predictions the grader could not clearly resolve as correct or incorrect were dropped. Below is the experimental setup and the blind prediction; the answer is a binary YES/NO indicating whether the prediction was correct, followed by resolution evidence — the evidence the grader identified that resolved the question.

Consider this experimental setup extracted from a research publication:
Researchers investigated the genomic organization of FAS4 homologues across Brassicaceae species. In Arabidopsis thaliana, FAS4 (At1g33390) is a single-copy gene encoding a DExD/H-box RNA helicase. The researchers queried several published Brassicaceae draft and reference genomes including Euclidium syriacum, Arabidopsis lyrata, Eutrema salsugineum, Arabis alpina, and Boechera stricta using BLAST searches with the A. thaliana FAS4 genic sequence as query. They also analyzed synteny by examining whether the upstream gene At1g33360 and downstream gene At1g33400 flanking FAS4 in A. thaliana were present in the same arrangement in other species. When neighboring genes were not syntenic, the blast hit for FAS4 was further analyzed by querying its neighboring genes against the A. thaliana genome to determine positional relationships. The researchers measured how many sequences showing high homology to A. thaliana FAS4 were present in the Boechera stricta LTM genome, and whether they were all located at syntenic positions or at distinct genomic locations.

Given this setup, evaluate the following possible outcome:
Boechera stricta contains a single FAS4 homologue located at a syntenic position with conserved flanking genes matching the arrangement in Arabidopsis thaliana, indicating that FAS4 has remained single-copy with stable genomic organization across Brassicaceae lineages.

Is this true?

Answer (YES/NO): NO